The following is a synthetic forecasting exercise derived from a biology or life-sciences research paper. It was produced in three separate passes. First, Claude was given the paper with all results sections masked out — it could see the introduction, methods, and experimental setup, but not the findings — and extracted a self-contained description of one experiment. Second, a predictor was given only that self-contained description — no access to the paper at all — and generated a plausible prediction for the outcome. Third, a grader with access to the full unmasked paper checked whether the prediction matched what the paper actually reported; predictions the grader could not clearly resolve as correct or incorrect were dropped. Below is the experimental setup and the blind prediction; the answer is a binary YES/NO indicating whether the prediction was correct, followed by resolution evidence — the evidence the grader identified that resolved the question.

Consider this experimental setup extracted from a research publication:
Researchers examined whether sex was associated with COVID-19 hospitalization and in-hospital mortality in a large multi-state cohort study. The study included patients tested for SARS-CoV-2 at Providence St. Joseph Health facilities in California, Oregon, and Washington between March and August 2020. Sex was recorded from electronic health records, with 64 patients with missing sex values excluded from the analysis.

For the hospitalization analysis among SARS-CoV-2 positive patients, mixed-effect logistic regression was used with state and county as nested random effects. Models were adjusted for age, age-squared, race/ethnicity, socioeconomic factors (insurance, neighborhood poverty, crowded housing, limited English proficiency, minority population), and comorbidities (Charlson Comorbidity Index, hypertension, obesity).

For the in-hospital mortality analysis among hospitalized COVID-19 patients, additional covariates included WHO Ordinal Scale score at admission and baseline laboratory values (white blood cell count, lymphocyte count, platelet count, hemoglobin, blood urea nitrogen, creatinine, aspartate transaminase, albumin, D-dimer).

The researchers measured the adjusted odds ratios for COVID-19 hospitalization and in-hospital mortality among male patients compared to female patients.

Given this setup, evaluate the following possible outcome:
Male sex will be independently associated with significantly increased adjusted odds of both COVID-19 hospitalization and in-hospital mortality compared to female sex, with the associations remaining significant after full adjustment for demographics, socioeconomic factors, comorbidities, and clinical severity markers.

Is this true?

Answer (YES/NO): YES